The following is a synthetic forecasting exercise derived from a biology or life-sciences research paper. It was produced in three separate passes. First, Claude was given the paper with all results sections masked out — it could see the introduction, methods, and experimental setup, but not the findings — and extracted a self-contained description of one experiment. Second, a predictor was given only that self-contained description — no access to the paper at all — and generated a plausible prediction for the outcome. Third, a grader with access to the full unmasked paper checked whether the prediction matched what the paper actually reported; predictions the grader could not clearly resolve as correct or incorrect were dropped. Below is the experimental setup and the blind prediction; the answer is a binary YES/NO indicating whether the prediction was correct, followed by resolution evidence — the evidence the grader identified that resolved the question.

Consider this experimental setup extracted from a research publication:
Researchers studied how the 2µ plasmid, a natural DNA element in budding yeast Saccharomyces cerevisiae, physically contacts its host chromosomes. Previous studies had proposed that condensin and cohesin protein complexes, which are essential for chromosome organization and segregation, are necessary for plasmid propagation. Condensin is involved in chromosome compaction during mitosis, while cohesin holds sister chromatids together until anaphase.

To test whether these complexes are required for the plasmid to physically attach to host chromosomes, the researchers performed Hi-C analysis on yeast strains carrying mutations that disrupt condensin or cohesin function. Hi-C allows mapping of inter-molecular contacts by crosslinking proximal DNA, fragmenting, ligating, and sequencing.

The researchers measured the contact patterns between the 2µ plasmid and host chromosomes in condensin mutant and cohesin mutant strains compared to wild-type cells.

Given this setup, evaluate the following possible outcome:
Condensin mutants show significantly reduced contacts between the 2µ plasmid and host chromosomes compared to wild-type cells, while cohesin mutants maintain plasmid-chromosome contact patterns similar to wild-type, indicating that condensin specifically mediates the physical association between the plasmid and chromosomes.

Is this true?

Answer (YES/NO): NO